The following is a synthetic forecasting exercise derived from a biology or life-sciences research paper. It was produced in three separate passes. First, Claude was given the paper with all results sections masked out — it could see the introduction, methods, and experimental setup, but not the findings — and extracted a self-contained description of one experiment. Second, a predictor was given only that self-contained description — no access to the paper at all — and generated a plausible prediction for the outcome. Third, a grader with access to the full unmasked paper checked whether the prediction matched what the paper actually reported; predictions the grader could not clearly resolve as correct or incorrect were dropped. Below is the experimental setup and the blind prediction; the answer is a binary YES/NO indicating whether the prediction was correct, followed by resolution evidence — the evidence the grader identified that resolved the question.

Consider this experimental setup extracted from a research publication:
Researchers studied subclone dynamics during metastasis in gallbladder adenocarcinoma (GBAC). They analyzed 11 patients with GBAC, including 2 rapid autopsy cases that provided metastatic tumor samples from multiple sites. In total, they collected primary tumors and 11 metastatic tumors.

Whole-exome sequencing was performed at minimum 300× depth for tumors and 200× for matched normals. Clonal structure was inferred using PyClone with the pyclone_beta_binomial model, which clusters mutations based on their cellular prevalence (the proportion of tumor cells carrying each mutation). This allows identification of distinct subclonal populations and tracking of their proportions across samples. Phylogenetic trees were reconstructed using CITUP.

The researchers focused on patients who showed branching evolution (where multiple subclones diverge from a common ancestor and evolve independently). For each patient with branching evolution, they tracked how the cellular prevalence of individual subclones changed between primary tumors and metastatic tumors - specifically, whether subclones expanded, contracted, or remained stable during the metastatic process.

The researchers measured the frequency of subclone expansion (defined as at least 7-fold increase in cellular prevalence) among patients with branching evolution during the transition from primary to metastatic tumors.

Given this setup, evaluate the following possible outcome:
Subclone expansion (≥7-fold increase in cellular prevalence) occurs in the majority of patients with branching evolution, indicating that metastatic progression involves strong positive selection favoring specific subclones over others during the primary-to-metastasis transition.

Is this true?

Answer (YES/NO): YES